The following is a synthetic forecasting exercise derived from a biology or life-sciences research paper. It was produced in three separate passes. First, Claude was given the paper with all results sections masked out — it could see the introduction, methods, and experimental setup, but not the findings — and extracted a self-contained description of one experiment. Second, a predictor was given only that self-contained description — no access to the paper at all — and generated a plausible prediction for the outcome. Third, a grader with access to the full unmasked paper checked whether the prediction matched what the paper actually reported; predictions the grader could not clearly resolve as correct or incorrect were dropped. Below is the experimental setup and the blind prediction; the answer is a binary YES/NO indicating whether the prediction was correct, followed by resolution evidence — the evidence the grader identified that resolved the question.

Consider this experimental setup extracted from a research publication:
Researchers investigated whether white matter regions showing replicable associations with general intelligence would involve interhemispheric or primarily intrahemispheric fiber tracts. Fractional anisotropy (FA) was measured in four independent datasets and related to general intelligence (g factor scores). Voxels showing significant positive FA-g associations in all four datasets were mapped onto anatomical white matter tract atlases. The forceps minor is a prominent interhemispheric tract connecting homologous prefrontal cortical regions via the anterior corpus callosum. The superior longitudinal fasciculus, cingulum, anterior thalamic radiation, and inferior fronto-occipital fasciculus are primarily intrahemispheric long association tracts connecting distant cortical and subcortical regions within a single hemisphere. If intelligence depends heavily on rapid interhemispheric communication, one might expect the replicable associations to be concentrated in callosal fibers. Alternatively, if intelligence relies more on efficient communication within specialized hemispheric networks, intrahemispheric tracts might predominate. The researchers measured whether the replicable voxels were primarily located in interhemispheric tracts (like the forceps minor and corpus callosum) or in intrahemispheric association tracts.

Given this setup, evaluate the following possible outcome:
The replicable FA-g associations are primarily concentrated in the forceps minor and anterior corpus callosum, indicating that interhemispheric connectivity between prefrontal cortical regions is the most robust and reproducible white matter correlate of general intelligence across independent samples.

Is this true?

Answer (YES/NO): NO